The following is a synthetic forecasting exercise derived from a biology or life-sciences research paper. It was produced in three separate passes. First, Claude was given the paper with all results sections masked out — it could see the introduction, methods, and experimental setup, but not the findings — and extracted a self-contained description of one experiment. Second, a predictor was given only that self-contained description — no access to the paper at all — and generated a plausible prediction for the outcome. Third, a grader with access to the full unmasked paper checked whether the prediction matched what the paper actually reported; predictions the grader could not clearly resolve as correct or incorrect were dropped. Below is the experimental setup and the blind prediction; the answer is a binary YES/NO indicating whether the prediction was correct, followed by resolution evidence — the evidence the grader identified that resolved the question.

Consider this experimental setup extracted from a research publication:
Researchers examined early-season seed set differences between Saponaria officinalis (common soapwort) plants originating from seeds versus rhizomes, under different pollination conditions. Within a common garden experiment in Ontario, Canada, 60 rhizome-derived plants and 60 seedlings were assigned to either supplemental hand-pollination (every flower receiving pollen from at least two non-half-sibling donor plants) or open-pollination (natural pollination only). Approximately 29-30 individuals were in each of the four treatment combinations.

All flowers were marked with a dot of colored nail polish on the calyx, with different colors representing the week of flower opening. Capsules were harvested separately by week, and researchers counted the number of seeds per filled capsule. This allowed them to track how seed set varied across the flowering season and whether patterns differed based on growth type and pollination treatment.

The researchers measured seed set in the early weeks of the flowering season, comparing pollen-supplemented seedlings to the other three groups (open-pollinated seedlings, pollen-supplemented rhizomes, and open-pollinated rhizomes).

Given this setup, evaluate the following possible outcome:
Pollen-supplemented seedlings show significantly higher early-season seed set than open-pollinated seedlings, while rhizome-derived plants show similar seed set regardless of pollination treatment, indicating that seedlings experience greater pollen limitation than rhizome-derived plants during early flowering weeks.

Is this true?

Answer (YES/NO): NO